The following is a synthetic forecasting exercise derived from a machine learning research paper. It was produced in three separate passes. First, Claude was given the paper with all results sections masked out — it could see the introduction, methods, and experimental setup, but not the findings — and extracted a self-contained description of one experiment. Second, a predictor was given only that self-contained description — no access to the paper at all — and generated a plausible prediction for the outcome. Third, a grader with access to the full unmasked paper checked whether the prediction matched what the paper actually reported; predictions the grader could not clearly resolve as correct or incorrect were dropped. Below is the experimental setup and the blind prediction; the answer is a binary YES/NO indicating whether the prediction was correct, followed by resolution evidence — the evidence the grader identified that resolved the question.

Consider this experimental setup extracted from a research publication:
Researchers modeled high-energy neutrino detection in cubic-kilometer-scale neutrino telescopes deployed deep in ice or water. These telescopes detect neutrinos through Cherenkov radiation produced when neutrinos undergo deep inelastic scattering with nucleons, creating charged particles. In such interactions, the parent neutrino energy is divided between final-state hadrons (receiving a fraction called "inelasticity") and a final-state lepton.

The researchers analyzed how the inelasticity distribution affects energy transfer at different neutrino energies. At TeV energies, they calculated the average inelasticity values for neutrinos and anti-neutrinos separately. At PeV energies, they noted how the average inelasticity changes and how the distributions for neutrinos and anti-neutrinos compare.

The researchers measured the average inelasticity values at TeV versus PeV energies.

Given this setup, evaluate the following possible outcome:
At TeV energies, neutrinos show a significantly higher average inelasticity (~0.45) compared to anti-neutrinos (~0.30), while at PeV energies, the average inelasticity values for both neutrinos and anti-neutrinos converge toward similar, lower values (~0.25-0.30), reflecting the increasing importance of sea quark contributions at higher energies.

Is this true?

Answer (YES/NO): NO